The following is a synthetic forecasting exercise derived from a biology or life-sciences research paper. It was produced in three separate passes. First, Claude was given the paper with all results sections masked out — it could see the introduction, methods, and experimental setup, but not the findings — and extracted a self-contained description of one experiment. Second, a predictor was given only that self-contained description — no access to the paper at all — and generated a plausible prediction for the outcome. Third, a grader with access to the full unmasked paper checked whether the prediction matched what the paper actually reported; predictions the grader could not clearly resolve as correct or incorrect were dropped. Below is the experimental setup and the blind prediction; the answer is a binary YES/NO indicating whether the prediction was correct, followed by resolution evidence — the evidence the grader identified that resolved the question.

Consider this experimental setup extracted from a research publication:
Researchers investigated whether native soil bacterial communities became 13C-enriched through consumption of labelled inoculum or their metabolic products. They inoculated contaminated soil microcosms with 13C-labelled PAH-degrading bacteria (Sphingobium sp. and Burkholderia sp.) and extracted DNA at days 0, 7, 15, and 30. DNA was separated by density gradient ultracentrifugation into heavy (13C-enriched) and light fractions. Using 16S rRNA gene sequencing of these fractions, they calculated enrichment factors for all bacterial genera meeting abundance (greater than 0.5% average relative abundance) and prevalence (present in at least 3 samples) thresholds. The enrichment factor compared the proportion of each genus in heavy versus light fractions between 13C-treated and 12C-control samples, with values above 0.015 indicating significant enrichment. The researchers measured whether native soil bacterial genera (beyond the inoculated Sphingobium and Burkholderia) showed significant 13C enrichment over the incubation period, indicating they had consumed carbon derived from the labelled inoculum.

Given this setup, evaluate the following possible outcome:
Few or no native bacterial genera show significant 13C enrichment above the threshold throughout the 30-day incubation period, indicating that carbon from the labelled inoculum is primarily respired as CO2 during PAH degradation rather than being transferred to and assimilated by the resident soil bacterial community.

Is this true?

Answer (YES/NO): NO